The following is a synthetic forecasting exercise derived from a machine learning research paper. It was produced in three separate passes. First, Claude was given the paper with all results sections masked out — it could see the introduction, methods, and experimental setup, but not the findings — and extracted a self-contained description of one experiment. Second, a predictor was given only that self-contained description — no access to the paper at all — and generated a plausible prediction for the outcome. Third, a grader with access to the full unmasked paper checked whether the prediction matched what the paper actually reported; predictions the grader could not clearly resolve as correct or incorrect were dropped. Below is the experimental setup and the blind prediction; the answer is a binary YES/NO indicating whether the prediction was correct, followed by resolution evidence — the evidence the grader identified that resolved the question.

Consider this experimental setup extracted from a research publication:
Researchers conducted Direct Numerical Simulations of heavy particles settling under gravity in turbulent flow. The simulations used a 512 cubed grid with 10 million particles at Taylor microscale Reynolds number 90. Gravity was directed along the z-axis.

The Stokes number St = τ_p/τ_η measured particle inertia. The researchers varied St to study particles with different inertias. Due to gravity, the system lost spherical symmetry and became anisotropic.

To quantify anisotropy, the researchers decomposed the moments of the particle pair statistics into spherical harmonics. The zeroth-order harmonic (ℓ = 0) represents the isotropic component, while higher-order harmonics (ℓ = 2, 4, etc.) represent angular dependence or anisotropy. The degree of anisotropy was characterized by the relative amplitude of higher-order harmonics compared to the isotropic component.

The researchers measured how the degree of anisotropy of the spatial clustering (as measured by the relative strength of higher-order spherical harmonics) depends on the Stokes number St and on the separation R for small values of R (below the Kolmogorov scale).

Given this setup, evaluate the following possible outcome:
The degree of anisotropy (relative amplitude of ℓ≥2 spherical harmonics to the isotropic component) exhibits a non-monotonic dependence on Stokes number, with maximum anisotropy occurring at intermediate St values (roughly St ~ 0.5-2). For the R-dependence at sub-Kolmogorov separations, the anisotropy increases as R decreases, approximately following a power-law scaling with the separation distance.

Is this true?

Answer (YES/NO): NO